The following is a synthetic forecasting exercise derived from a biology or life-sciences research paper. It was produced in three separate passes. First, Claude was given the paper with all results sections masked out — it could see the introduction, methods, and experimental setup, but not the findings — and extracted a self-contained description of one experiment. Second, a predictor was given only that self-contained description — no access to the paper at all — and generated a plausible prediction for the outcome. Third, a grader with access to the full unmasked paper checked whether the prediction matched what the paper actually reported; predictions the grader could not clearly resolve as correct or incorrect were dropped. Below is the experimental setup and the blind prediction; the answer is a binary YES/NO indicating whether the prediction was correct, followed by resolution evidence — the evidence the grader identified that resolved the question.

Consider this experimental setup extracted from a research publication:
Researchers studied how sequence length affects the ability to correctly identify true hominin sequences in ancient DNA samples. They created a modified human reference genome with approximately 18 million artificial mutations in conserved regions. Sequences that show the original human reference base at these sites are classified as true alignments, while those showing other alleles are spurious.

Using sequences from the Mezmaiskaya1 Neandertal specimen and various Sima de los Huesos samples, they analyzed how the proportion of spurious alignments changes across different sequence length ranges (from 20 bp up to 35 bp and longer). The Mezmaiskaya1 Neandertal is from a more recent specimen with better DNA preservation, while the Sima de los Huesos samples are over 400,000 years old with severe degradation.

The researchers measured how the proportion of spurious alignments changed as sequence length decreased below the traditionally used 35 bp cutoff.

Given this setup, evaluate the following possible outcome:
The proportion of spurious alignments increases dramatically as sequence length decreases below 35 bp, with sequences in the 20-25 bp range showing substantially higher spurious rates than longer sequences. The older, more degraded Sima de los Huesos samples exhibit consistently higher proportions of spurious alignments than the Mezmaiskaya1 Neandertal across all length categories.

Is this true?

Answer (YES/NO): NO